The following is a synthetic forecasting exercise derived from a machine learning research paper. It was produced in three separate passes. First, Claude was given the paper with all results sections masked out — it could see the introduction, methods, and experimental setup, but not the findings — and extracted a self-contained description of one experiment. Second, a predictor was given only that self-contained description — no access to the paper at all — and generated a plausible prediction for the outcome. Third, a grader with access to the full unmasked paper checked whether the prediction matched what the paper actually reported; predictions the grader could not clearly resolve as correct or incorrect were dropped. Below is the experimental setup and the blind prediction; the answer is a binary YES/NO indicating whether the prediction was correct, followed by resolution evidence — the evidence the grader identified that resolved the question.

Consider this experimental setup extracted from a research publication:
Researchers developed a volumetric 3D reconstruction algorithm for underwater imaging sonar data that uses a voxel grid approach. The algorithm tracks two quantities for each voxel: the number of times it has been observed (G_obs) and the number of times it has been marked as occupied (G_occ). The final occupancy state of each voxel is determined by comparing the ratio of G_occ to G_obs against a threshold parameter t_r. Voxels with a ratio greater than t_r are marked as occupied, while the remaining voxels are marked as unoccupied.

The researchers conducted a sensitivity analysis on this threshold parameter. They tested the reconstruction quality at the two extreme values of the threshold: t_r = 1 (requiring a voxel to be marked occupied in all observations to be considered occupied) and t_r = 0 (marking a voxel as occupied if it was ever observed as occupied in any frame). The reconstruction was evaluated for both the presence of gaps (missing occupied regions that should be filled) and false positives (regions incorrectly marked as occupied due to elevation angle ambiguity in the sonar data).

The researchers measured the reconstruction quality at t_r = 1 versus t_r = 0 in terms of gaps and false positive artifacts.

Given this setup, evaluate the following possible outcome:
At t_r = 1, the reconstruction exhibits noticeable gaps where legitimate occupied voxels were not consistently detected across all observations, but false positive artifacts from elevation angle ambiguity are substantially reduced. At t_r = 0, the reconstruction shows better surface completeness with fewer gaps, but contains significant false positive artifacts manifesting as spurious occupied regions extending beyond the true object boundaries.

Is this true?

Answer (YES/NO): YES